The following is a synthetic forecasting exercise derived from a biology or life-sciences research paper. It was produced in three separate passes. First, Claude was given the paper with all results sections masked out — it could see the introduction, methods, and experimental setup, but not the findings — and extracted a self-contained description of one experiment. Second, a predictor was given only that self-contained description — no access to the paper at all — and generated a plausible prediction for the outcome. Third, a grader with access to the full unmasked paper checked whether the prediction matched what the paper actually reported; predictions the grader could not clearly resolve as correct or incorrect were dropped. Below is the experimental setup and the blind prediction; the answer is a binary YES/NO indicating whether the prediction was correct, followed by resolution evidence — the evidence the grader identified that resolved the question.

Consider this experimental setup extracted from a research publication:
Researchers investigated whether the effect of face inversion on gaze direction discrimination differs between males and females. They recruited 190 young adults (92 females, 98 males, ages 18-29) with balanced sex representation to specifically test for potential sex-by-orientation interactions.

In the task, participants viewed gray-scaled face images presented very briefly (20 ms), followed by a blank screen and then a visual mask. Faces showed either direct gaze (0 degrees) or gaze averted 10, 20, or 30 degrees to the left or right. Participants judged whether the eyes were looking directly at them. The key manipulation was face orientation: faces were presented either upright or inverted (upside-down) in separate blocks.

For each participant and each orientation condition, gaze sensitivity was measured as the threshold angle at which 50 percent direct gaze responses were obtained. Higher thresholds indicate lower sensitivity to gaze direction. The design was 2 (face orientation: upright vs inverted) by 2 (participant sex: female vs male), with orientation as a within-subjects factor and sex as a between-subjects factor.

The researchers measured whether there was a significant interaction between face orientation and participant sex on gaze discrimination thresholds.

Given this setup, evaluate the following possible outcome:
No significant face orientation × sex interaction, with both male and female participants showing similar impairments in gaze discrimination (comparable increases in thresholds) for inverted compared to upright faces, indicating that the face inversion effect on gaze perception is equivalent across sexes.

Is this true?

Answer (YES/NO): YES